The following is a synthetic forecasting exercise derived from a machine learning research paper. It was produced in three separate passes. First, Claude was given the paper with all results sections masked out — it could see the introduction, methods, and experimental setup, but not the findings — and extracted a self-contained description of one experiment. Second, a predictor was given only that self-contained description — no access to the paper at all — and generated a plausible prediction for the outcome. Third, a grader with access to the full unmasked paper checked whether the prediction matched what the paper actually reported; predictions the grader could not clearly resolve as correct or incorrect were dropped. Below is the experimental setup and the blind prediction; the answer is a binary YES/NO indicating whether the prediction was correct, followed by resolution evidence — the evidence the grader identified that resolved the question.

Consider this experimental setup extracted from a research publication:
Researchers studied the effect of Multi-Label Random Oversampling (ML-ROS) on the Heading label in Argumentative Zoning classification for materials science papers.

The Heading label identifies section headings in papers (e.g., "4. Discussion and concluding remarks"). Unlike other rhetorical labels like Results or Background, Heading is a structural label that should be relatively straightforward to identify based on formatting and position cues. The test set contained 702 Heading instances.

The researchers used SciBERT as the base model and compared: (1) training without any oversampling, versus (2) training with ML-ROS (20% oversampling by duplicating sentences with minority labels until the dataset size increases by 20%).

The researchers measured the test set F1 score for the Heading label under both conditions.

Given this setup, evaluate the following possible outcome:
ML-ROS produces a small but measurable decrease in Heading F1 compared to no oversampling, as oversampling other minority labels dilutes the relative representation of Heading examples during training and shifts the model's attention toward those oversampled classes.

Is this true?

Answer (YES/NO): NO